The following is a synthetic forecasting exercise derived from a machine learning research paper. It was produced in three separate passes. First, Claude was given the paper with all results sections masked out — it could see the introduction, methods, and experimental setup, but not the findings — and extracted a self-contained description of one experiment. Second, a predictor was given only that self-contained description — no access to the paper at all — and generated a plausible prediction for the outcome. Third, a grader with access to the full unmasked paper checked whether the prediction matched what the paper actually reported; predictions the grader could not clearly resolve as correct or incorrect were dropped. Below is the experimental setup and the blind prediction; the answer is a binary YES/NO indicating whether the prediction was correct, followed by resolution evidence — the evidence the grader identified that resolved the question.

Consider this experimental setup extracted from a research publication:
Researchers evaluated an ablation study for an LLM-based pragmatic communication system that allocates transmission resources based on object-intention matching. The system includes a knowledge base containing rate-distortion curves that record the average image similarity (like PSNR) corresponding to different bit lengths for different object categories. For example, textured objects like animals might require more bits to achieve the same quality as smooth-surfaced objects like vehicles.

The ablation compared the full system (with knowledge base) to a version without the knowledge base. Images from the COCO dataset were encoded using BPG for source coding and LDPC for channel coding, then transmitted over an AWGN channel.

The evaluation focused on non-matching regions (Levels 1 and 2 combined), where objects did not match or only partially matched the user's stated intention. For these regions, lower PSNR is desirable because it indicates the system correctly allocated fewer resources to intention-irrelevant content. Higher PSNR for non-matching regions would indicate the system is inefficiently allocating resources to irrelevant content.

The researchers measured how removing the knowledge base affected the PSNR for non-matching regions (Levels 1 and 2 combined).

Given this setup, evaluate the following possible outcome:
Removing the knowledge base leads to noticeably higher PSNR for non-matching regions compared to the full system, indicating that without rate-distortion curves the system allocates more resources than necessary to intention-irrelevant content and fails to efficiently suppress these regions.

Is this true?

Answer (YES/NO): YES